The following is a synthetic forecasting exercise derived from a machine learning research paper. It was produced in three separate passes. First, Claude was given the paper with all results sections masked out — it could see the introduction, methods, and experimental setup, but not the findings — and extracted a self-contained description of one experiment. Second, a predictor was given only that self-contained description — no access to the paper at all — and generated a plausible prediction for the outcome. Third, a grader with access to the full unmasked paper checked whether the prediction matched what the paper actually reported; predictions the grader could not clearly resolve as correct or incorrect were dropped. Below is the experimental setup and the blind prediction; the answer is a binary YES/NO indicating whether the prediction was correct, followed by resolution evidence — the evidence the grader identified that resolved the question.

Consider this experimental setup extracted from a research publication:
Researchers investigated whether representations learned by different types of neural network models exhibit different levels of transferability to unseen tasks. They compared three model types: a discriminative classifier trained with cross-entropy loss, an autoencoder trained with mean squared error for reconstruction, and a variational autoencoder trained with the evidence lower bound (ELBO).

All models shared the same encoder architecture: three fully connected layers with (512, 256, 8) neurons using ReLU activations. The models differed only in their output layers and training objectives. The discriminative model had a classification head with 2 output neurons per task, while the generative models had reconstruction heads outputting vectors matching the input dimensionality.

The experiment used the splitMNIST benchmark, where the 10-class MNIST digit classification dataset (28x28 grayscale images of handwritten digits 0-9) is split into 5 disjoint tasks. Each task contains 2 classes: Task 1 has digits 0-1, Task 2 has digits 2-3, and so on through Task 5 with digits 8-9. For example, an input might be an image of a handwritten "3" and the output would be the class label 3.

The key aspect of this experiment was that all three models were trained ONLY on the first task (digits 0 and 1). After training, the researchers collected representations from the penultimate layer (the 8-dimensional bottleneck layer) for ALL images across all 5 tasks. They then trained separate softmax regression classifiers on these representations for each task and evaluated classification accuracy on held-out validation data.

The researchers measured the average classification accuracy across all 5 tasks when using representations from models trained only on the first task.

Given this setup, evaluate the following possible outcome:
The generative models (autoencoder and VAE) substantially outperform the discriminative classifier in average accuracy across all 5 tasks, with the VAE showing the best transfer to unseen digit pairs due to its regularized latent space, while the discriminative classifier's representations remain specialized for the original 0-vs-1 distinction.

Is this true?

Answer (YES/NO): NO